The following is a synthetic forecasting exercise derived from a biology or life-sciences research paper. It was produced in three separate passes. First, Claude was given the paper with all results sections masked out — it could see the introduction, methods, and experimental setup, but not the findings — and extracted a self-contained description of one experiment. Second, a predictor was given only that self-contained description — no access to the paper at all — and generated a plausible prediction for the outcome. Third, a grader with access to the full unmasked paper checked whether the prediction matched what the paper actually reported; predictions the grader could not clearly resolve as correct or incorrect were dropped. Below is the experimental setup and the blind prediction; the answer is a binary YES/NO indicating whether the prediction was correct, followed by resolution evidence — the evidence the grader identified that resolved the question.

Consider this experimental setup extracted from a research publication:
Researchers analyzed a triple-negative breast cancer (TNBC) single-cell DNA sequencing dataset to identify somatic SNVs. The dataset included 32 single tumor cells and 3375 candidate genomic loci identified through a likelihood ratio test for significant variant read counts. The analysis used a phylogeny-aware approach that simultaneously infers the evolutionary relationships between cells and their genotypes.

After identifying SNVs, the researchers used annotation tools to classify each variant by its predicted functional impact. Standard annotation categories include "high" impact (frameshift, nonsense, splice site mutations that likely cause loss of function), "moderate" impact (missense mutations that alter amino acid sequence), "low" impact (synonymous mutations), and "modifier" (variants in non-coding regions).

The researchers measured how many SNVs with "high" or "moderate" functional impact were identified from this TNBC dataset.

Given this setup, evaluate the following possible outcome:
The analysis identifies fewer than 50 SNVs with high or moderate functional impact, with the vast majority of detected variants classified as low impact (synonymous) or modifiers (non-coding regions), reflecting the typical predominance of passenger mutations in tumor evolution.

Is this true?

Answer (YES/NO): NO